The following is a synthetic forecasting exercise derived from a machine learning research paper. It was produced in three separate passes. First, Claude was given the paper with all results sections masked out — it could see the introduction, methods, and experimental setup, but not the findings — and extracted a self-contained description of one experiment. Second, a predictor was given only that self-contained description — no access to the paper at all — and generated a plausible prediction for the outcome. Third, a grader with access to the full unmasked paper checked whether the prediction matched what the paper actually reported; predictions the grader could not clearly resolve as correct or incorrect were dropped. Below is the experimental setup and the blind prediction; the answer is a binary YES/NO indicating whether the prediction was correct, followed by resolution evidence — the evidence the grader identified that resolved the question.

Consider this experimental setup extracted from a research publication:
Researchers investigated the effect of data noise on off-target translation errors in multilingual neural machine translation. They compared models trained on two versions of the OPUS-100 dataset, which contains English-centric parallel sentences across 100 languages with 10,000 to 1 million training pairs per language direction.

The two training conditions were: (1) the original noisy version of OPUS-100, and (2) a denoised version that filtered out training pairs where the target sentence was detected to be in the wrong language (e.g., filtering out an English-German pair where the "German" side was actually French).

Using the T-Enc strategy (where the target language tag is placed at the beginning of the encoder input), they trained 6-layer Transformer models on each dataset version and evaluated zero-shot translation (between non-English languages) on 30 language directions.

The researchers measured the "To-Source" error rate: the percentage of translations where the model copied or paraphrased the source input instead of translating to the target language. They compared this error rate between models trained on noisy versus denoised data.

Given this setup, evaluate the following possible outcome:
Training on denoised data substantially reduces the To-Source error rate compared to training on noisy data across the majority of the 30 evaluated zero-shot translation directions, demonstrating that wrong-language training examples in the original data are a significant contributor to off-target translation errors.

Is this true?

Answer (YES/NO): YES